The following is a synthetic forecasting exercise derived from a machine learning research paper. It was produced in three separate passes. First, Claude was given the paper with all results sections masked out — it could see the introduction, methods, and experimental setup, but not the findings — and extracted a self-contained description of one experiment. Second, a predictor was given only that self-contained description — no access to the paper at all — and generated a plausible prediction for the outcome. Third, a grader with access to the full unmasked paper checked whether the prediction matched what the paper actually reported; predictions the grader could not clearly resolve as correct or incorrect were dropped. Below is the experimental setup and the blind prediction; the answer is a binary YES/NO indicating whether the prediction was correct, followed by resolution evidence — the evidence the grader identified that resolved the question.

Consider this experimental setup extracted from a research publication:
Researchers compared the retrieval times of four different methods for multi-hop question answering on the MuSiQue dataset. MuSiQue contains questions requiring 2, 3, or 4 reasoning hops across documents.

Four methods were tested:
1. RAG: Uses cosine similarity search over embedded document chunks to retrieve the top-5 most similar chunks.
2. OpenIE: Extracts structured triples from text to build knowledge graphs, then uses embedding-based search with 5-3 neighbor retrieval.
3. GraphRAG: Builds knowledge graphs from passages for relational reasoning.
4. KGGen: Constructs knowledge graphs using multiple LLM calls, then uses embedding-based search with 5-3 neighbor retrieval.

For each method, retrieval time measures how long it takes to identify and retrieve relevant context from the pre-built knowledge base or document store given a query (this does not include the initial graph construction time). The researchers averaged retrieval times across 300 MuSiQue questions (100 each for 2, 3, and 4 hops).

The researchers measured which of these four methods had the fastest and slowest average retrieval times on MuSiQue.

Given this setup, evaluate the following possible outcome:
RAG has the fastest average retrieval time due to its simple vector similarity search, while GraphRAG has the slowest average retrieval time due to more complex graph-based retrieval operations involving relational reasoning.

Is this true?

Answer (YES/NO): NO